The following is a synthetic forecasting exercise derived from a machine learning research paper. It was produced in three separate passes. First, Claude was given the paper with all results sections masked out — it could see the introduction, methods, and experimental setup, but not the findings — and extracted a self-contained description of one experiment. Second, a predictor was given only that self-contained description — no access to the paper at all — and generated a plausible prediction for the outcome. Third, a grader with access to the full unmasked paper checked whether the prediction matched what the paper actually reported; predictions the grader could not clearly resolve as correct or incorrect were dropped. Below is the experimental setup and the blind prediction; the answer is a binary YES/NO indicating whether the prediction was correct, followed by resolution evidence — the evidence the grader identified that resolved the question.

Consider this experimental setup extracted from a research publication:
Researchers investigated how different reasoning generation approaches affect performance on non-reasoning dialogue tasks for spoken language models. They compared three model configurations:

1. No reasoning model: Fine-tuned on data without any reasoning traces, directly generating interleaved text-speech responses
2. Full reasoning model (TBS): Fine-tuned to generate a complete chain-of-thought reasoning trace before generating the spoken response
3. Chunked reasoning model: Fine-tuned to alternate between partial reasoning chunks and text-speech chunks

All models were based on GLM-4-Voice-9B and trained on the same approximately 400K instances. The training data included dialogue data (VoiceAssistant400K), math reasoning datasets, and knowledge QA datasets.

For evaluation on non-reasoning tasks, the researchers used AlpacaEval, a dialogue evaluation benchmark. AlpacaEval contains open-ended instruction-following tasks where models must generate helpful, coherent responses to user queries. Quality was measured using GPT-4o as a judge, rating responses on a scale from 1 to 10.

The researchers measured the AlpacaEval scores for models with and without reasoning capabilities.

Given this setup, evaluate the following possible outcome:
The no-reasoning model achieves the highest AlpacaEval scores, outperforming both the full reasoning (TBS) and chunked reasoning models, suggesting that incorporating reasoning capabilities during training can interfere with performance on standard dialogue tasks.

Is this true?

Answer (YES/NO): NO